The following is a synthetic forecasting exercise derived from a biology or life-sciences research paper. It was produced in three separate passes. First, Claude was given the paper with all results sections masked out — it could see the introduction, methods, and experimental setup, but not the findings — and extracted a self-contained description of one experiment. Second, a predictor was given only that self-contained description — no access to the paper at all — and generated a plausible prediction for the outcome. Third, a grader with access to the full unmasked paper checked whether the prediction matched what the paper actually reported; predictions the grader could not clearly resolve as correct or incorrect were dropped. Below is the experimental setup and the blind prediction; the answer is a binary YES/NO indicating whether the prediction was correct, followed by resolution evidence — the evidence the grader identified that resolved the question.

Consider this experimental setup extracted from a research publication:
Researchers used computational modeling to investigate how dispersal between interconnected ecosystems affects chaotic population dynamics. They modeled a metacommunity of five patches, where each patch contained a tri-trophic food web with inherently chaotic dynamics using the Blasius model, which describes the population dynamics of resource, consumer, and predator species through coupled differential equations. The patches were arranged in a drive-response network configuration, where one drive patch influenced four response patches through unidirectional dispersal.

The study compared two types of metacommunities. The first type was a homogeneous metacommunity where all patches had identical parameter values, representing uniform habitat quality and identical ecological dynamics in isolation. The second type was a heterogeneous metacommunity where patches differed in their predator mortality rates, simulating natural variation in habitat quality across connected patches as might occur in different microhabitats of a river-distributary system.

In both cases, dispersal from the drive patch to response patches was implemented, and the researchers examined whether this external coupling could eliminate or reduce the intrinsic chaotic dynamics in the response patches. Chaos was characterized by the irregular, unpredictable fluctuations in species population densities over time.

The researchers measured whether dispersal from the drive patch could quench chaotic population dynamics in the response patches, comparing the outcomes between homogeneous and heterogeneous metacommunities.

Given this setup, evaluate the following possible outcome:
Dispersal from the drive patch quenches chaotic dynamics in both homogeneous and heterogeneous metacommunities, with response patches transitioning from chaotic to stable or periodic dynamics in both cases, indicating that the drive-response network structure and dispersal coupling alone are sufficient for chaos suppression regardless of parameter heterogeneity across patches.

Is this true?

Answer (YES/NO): NO